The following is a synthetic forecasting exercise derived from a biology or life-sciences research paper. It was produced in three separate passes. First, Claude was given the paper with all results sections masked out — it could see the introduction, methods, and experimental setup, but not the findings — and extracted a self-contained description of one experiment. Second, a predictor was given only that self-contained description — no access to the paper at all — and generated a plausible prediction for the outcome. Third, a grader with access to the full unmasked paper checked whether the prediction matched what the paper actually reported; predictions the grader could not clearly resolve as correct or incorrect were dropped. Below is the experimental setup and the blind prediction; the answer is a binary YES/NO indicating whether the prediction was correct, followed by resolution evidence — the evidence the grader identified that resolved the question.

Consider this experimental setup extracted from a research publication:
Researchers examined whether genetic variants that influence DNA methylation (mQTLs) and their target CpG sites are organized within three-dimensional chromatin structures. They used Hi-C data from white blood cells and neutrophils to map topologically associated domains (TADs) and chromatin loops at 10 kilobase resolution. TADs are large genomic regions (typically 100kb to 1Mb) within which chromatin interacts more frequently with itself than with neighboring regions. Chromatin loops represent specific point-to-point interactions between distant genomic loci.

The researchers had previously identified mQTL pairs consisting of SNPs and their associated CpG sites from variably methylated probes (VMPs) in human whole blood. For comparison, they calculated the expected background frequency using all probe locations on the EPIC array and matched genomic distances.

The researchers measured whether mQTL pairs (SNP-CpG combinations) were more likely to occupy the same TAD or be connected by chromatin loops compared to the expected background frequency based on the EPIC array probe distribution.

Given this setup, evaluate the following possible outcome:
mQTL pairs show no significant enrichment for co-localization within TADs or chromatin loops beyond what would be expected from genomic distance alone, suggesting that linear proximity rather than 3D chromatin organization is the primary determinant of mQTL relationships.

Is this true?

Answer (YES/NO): NO